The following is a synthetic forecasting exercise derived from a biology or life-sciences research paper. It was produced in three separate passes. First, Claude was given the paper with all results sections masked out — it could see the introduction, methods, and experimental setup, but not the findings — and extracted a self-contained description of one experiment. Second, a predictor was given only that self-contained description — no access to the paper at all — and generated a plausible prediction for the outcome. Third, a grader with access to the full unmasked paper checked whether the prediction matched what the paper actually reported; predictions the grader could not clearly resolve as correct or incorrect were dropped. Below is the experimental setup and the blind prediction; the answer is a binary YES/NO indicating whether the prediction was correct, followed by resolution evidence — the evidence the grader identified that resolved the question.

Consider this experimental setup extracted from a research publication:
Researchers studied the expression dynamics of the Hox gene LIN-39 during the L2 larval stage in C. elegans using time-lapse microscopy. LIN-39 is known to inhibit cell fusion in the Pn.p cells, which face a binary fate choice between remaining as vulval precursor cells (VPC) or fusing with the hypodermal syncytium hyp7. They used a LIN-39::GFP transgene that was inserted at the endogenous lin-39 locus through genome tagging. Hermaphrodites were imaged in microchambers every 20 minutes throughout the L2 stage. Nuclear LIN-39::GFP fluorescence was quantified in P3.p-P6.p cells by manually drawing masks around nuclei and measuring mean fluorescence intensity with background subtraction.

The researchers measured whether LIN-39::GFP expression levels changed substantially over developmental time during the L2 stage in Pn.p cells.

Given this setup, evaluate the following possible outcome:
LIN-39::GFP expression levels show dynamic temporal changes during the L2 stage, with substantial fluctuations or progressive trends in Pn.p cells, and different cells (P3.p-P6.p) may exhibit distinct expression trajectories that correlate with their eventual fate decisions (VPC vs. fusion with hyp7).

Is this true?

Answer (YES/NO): NO